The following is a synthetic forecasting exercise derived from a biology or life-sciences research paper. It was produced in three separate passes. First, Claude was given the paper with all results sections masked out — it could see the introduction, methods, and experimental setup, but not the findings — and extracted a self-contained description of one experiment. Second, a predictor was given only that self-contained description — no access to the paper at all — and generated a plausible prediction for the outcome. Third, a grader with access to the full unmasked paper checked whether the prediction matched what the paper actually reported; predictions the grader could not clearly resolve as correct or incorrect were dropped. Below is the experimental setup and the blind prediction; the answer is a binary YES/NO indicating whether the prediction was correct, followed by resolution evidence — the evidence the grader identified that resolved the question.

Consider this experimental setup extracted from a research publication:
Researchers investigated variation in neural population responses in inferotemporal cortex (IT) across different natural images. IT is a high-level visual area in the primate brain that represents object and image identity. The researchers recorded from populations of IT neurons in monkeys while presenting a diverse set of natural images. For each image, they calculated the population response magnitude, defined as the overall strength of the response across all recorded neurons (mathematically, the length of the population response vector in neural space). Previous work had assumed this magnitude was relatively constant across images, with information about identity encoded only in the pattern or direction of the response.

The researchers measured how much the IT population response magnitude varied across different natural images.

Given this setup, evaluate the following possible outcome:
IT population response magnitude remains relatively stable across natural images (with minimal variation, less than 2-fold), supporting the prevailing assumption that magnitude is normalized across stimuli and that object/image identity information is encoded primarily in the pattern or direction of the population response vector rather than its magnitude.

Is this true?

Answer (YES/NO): NO